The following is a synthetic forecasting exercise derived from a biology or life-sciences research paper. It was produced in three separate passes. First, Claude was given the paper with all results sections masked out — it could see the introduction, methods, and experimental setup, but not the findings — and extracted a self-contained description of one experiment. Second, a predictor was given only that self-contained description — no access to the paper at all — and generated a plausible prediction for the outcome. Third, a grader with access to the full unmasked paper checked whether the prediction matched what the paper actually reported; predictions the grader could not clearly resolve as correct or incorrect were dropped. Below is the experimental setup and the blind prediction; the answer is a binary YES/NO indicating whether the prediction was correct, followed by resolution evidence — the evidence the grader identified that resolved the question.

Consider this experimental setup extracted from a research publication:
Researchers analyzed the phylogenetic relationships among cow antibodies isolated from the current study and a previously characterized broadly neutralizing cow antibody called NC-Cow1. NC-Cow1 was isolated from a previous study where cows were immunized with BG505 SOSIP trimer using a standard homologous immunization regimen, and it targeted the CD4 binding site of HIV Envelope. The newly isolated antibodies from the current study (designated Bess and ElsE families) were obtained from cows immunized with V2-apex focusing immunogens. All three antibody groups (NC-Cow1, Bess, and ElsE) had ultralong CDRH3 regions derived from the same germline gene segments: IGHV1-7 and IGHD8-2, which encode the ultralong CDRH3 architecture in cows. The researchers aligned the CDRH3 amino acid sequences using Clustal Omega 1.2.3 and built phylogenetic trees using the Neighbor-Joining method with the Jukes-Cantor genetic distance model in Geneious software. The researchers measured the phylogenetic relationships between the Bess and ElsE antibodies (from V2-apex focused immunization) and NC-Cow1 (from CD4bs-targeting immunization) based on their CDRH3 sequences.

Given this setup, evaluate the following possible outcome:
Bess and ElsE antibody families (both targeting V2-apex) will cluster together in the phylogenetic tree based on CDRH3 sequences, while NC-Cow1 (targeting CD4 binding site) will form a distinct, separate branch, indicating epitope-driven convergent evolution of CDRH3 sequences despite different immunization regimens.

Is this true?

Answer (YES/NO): NO